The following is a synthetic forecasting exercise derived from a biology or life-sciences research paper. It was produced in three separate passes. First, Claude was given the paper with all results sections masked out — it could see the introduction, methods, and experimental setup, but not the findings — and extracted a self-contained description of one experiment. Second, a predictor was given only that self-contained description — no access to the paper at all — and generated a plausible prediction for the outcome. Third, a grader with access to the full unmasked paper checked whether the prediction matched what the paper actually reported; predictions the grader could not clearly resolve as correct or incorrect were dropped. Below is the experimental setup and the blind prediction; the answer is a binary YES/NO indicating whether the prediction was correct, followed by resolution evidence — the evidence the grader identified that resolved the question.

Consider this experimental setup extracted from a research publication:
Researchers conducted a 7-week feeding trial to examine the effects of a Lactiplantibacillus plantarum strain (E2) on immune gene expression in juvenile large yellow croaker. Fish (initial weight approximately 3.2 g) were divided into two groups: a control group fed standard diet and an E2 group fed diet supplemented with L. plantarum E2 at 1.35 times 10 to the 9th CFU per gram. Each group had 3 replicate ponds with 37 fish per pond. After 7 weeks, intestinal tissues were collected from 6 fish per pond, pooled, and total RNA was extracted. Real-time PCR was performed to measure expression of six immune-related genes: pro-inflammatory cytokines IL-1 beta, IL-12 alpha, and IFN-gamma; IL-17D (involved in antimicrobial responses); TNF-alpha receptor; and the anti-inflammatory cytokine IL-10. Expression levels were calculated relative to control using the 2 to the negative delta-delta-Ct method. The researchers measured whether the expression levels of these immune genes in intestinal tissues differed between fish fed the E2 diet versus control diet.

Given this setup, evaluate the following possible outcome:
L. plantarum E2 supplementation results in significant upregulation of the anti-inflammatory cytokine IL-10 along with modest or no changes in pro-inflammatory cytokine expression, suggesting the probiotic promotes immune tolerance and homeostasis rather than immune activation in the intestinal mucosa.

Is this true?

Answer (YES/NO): NO